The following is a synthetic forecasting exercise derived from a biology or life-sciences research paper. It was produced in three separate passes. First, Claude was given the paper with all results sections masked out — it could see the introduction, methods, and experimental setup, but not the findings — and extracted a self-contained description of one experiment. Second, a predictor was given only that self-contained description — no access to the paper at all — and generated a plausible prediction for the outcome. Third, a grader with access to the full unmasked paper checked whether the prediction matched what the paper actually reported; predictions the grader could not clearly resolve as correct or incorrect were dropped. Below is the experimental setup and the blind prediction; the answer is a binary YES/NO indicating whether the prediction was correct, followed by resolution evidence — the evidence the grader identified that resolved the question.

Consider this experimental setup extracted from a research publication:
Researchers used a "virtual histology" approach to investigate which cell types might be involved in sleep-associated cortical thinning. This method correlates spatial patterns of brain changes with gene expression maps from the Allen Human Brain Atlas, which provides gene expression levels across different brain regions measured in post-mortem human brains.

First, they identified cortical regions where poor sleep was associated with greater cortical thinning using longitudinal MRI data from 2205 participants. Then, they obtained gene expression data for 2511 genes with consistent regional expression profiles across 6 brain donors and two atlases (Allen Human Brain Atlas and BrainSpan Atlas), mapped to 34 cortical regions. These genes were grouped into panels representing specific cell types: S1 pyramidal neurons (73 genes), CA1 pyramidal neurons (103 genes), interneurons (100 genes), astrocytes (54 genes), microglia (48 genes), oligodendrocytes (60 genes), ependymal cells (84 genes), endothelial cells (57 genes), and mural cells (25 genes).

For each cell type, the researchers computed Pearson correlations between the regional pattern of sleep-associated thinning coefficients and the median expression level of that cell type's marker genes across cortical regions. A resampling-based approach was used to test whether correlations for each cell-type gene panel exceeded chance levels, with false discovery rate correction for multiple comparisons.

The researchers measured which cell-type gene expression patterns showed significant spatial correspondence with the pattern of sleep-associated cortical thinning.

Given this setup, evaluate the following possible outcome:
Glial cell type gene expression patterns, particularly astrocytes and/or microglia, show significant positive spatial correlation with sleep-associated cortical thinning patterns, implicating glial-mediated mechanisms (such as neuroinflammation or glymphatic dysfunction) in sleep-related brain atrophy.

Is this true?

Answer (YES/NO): NO